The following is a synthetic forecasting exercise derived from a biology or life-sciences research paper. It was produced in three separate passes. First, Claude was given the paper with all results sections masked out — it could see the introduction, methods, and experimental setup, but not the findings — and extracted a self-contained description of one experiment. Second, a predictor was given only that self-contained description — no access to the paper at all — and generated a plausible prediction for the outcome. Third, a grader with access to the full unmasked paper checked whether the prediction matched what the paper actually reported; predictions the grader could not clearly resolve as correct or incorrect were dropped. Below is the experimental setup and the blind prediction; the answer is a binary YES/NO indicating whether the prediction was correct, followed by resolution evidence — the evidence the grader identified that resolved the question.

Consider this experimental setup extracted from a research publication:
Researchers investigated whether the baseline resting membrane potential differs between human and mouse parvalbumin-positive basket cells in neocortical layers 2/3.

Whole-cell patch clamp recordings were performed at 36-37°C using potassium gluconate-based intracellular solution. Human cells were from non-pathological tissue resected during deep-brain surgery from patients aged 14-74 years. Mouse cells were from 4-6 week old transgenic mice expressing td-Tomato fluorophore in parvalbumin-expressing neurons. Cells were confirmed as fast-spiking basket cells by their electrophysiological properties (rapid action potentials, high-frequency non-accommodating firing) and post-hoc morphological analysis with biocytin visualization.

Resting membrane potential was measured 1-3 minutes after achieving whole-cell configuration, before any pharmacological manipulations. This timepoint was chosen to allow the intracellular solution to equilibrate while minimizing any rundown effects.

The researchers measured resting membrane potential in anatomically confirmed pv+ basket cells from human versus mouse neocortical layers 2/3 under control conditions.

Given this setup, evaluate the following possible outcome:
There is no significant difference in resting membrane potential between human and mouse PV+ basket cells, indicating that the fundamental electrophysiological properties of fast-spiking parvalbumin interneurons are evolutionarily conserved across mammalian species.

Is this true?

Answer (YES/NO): NO